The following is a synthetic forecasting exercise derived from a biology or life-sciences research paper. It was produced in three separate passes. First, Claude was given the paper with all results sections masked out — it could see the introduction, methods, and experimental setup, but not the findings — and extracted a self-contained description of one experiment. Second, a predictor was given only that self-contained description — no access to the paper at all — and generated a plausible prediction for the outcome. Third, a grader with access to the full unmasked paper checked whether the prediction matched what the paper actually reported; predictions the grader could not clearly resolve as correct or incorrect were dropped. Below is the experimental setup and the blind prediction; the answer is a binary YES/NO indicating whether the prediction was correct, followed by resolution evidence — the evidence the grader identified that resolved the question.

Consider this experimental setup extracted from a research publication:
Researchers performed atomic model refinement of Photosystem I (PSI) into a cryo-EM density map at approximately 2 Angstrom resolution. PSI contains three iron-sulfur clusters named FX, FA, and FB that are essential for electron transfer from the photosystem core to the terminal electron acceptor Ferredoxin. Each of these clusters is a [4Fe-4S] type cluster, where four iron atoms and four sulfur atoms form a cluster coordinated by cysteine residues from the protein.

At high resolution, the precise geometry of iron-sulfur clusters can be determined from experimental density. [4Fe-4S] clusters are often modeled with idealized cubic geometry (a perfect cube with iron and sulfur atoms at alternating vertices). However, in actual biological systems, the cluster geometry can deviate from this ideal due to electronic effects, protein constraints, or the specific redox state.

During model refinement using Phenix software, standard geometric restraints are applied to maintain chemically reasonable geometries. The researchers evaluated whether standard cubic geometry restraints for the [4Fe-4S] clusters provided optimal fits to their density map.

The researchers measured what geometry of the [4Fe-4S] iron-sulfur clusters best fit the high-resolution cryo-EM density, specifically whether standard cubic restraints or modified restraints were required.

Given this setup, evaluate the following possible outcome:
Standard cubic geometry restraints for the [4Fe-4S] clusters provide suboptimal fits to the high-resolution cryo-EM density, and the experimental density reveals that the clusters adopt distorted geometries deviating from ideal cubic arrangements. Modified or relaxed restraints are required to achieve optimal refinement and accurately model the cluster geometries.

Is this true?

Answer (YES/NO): YES